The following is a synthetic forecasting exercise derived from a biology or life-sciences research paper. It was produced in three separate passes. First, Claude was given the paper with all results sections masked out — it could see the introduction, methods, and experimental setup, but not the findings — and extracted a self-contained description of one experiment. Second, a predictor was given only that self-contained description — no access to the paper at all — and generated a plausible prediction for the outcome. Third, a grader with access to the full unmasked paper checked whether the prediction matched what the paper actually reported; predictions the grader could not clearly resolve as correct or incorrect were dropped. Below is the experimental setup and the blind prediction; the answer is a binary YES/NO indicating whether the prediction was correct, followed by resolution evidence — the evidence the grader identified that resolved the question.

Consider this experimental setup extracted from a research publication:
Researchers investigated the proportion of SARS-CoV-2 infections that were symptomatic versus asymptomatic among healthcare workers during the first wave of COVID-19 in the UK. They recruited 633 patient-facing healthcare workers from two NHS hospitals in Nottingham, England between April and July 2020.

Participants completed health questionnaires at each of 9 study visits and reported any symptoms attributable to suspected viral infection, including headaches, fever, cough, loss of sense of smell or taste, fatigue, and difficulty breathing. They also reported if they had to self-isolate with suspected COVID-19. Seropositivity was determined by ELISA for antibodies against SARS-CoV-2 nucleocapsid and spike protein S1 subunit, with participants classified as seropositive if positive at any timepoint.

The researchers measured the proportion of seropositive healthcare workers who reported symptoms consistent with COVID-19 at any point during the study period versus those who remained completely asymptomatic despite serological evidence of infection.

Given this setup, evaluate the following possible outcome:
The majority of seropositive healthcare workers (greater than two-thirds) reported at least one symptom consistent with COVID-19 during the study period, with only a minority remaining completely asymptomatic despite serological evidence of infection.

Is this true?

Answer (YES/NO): NO